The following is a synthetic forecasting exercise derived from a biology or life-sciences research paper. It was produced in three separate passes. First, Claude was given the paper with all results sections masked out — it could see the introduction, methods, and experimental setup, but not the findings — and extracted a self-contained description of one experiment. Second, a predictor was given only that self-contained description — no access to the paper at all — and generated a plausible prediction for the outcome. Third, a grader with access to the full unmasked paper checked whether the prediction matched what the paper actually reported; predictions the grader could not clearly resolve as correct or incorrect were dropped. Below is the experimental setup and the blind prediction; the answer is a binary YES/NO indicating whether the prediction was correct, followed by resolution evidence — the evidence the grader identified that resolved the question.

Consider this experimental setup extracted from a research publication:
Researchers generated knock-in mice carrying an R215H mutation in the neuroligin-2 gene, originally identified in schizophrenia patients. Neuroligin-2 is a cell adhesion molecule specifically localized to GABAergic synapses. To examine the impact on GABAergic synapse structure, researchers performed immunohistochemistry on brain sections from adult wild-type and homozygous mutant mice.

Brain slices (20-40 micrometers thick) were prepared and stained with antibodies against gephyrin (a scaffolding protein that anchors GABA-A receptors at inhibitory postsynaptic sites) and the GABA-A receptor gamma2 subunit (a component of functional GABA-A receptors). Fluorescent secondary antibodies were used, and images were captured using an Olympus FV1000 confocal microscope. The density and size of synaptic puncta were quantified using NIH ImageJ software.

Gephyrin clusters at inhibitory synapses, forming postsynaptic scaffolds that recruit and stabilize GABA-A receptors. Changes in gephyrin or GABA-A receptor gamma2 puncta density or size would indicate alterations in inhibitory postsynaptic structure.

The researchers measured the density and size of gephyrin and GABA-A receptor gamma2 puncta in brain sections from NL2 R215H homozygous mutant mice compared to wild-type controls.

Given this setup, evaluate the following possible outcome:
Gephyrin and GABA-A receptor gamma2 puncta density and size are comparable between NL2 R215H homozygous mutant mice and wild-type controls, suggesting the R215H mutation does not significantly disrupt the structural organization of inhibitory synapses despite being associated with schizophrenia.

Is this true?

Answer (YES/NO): NO